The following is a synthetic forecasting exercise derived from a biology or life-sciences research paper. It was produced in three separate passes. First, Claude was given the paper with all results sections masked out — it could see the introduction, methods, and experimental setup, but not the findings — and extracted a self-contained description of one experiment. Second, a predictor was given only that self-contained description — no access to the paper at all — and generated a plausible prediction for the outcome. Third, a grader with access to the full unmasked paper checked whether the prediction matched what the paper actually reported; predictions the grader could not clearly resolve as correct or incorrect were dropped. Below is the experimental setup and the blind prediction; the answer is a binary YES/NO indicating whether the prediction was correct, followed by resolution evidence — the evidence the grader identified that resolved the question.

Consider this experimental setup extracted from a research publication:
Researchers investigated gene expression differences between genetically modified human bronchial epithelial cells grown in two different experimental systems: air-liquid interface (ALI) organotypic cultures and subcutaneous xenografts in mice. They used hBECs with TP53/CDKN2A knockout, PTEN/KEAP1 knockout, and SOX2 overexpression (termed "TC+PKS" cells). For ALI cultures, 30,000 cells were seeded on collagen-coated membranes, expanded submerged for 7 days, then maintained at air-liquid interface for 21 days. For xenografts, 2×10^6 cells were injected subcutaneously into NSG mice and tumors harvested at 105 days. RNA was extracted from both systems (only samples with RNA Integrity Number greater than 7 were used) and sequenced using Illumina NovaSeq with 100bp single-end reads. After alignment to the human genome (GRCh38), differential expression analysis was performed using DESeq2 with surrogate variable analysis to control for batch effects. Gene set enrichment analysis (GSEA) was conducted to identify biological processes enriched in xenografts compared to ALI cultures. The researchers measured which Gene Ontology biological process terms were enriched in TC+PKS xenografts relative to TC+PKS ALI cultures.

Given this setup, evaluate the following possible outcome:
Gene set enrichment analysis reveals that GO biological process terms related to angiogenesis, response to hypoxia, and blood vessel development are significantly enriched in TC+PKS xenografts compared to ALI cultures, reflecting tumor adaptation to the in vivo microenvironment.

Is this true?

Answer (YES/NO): NO